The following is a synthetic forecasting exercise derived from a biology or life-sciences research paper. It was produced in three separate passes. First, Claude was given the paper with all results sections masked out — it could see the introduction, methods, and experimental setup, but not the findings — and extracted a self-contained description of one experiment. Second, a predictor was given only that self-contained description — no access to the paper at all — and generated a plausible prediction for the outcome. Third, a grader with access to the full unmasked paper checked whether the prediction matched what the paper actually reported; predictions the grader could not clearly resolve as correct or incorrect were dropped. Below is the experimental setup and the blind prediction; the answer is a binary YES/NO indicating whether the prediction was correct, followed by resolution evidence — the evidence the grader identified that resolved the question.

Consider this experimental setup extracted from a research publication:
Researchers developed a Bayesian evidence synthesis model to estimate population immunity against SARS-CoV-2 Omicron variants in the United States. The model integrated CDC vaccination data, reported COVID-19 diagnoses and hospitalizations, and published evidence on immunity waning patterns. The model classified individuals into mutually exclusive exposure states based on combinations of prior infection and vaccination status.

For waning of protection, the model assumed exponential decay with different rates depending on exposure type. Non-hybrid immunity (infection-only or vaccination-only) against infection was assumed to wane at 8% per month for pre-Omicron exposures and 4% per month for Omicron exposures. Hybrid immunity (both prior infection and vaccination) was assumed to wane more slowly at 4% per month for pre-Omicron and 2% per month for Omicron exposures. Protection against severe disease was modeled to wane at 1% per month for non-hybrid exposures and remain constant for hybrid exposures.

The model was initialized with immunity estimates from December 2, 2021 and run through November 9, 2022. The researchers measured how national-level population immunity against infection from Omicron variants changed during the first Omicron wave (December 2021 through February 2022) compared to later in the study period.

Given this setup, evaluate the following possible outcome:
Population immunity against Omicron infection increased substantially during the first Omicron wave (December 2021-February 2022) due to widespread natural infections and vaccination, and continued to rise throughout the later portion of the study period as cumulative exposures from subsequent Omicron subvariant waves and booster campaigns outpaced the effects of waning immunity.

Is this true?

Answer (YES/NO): YES